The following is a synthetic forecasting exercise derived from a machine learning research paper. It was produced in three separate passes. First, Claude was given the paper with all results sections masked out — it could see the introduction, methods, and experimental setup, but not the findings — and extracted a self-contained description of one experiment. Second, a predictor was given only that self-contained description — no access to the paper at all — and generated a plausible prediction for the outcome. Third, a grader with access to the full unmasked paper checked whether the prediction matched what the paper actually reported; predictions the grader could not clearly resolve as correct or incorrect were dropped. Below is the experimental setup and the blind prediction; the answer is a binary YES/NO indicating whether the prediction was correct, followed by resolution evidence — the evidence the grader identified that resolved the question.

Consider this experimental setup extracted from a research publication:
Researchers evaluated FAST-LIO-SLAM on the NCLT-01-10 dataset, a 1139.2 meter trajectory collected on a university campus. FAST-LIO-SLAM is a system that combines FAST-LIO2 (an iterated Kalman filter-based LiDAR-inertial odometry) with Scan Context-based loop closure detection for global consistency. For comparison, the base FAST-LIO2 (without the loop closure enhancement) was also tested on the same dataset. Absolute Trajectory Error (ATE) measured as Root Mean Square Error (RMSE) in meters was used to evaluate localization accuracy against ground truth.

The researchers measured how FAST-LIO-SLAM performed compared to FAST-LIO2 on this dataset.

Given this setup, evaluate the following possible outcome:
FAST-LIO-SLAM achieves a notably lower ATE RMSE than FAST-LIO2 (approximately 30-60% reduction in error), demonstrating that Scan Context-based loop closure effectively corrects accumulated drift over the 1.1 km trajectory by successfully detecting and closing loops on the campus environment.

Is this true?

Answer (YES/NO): NO